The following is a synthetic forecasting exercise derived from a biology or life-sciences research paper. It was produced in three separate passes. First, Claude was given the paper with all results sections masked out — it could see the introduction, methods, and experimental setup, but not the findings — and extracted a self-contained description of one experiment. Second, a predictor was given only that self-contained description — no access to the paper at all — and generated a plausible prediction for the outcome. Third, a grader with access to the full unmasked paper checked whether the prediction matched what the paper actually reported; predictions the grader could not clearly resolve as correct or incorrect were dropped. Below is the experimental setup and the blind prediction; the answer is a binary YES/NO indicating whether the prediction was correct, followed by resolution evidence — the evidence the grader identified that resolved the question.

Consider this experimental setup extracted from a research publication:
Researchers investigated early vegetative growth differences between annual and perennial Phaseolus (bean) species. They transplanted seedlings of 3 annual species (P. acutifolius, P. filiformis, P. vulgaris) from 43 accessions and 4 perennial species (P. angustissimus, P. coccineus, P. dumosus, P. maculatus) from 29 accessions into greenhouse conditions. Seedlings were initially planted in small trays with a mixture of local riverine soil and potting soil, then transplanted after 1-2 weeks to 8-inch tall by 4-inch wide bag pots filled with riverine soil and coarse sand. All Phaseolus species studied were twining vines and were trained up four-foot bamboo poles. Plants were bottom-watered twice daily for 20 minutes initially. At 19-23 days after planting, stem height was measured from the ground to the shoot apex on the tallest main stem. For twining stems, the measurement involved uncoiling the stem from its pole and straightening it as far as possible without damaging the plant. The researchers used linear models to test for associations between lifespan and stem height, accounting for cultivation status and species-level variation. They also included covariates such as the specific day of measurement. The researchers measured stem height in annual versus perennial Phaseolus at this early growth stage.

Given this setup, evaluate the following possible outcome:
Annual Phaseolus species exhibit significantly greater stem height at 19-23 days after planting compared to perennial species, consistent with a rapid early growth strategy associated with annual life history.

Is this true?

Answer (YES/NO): NO